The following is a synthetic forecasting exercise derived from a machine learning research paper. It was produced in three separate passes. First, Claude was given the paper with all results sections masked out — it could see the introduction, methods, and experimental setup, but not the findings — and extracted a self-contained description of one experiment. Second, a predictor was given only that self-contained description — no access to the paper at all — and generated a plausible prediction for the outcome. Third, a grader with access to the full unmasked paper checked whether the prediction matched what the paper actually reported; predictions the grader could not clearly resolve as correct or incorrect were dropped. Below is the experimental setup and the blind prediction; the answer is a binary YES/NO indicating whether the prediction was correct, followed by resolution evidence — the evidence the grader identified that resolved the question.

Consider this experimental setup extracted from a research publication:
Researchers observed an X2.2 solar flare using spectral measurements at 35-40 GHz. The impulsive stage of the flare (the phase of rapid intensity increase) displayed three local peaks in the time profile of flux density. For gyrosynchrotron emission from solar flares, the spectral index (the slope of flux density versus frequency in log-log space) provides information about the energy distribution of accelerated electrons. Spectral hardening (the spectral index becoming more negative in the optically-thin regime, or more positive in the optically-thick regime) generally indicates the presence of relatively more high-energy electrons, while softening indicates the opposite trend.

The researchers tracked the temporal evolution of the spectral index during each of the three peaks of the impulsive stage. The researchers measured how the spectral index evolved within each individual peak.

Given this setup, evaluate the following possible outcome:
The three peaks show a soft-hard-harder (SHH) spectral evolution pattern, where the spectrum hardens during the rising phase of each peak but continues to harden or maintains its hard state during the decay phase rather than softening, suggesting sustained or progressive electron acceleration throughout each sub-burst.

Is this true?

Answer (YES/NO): NO